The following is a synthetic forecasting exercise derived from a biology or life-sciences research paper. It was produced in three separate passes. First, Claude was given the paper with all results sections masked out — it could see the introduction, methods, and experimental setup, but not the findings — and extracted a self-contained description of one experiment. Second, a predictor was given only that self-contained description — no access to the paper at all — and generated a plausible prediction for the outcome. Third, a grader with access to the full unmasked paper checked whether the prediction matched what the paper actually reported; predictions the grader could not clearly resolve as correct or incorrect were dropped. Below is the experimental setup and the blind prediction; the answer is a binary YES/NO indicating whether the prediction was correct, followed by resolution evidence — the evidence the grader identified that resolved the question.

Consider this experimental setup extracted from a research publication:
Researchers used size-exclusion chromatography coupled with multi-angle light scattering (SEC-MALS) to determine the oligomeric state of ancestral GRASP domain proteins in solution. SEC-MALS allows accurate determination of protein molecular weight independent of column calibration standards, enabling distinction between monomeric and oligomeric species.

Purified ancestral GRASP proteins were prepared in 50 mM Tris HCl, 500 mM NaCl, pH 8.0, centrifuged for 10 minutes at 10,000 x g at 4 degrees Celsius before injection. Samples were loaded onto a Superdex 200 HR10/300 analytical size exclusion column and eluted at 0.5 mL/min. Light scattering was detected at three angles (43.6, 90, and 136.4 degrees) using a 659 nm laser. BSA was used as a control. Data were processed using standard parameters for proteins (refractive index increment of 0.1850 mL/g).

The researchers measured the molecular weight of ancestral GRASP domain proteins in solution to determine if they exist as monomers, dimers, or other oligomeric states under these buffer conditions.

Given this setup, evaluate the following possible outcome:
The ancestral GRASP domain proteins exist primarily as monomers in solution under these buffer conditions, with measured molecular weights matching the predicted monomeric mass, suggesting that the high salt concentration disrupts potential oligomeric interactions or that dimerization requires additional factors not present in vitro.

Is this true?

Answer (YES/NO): YES